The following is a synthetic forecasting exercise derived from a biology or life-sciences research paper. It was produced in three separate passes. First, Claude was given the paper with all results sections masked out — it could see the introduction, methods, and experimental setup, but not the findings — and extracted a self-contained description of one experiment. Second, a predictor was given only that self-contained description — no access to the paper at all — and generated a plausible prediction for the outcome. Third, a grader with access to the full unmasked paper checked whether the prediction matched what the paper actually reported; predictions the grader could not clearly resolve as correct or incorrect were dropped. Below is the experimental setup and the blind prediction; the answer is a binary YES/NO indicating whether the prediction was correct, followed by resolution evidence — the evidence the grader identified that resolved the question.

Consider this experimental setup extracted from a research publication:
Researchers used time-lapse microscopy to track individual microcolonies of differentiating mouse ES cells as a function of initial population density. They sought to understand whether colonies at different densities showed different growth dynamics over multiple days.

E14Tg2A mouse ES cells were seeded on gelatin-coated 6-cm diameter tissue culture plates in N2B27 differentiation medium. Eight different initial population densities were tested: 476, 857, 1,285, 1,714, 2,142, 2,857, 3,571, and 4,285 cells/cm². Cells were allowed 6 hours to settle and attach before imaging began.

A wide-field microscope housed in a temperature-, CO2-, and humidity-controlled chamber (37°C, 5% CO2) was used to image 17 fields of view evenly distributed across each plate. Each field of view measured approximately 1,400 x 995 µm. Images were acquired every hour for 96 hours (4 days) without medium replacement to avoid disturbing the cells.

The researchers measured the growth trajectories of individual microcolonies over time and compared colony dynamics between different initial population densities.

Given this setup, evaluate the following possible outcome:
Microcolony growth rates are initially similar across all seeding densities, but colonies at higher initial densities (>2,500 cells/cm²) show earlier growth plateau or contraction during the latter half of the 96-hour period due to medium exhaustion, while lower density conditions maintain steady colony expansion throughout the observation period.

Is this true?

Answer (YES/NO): NO